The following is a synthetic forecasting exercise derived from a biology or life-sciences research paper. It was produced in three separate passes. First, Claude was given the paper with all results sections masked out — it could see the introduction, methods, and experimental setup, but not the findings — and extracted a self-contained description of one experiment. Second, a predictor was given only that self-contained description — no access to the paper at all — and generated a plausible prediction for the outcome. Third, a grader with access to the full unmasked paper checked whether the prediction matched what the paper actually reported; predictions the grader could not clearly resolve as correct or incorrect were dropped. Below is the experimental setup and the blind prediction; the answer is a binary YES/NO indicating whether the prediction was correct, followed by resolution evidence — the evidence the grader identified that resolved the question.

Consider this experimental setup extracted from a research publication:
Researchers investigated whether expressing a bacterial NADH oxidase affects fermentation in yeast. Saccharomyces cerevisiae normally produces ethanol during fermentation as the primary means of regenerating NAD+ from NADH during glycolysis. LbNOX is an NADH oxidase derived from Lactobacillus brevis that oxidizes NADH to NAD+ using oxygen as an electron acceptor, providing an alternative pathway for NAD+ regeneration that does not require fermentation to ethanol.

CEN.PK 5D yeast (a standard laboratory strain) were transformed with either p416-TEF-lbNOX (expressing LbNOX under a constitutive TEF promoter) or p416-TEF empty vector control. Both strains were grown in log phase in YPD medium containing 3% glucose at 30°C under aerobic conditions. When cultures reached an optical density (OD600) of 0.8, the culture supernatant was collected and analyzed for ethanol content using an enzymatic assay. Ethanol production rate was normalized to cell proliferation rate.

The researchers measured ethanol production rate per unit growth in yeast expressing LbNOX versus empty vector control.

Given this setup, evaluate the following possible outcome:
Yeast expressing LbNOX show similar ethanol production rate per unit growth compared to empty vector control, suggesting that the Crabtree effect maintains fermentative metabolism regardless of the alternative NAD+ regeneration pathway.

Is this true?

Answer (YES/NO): NO